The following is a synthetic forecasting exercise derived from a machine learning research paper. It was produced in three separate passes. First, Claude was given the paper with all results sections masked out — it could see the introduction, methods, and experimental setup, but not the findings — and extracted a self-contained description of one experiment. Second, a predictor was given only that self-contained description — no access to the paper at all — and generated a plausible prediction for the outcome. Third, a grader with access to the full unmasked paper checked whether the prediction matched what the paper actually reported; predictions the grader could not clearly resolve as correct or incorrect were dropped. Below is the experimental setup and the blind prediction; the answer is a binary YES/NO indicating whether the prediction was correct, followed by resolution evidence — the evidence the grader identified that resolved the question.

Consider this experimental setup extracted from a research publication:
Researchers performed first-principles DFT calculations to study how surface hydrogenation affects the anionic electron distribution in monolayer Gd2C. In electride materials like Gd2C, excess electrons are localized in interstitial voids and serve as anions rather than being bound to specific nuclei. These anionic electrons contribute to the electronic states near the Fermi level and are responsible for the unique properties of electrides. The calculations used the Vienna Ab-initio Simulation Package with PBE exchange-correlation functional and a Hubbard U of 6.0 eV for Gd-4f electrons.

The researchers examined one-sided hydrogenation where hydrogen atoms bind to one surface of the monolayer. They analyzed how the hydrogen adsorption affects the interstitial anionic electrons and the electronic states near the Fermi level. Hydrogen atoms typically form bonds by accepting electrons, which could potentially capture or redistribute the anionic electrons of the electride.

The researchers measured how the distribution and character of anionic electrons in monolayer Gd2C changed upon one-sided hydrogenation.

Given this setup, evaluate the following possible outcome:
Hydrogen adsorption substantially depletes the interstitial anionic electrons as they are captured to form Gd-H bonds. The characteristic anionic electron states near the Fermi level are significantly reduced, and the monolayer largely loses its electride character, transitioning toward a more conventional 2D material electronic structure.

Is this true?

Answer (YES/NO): NO